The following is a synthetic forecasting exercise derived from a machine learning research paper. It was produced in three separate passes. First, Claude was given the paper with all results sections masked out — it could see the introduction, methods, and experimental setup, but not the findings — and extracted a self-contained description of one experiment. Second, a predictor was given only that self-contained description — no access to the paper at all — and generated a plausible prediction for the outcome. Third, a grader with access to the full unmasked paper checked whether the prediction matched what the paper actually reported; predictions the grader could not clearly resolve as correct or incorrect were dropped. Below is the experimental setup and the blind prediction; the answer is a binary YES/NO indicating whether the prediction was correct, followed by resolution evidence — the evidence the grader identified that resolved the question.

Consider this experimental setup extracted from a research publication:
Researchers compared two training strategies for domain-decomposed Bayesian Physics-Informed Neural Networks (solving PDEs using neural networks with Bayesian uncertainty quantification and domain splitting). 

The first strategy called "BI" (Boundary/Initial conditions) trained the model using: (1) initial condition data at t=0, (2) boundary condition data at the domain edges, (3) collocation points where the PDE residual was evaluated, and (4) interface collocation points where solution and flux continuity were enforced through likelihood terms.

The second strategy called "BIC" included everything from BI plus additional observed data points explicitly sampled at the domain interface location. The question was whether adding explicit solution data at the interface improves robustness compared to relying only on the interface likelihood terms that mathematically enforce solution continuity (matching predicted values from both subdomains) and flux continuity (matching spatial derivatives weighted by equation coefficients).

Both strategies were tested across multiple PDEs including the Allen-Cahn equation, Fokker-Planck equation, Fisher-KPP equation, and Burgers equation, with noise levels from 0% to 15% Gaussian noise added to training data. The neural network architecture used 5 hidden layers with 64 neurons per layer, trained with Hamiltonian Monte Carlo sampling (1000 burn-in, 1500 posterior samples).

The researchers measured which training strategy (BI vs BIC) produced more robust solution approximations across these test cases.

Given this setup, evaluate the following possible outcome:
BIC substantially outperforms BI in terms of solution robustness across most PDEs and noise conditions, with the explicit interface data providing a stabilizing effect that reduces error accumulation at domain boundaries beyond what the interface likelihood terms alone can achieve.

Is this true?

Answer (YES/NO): YES